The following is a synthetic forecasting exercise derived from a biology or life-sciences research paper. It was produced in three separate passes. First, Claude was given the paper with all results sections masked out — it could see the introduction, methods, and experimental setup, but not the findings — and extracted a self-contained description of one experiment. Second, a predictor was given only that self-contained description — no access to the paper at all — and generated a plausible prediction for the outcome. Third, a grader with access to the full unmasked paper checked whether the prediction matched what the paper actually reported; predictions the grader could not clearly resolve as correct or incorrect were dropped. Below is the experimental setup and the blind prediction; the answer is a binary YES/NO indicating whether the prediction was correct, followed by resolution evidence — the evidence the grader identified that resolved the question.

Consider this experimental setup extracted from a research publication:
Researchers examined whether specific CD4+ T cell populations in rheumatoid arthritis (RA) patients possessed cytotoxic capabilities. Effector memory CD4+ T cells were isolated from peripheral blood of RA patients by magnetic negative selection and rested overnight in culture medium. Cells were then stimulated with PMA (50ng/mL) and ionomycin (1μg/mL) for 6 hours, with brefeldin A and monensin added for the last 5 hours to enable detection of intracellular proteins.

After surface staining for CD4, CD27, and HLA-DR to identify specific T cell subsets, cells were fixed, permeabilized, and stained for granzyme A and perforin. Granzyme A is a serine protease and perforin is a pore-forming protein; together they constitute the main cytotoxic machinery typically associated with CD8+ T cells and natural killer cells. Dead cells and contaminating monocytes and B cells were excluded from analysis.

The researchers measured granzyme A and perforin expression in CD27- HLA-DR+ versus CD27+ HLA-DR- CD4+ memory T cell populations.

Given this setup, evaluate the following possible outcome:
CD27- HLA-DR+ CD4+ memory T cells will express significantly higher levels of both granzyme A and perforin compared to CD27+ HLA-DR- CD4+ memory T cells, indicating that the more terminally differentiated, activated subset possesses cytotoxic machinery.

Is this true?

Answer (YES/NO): NO